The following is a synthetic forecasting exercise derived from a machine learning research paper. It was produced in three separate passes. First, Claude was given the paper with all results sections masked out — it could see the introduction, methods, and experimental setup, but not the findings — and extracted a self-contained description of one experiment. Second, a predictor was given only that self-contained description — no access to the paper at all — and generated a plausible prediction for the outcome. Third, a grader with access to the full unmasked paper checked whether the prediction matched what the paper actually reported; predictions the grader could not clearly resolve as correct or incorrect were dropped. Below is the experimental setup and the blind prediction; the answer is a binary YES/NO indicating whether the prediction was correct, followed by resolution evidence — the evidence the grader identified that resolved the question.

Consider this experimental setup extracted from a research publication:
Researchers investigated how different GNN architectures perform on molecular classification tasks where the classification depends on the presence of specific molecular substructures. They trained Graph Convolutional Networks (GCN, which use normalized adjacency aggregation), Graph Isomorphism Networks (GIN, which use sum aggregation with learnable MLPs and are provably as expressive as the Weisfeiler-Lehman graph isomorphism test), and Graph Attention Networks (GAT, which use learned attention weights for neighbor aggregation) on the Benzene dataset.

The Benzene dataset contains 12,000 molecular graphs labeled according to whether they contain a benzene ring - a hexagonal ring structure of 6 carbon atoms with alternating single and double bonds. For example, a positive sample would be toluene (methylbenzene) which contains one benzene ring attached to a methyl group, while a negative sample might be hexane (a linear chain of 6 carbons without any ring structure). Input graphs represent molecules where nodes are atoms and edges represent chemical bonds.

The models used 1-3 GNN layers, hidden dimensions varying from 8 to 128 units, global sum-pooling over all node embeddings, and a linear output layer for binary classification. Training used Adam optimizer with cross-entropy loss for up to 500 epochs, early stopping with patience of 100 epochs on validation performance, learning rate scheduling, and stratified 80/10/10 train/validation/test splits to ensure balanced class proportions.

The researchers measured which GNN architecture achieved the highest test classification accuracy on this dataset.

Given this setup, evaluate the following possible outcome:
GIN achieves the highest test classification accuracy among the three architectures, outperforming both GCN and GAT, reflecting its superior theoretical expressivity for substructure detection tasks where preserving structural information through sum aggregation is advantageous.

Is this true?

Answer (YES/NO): NO